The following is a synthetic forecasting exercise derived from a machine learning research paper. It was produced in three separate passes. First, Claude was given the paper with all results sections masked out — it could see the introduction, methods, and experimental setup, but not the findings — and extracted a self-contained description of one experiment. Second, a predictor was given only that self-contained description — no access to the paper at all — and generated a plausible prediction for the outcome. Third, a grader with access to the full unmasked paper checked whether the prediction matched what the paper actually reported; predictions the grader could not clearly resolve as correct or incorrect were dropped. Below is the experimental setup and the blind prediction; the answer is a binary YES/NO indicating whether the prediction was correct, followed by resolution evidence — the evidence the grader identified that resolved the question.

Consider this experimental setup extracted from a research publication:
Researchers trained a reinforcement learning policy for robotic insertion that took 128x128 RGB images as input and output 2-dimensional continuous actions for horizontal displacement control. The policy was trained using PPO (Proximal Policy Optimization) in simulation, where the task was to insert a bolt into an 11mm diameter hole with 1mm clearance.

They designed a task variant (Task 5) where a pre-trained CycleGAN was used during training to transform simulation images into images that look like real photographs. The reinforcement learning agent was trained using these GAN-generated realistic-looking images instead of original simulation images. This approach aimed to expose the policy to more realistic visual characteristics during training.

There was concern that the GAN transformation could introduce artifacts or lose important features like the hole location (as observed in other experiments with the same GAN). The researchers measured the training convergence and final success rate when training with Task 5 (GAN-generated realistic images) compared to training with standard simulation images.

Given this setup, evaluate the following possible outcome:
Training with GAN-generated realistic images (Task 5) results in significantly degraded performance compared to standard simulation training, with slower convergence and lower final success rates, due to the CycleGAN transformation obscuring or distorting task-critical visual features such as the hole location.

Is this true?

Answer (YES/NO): NO